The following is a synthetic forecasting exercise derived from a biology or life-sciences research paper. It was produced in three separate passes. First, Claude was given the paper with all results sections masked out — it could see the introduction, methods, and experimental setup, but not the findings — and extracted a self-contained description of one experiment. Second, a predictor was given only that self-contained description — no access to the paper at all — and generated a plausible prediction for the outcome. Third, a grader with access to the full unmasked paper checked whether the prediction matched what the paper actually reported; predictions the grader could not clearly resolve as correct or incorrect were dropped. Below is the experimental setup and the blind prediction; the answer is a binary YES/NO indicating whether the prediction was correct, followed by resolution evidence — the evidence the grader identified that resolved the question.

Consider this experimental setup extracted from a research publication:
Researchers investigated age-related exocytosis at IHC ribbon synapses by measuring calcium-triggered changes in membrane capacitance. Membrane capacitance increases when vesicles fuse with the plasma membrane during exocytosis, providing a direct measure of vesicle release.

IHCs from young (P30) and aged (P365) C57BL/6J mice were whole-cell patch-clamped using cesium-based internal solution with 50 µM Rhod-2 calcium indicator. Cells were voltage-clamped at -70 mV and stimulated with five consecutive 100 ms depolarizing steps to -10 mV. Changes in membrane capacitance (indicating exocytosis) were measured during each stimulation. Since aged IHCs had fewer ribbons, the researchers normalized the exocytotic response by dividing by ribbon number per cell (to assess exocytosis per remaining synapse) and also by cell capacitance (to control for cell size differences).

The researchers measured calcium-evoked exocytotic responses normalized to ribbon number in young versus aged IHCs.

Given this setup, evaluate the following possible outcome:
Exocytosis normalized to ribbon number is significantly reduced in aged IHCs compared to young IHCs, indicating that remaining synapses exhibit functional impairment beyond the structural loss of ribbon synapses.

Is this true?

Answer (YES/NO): NO